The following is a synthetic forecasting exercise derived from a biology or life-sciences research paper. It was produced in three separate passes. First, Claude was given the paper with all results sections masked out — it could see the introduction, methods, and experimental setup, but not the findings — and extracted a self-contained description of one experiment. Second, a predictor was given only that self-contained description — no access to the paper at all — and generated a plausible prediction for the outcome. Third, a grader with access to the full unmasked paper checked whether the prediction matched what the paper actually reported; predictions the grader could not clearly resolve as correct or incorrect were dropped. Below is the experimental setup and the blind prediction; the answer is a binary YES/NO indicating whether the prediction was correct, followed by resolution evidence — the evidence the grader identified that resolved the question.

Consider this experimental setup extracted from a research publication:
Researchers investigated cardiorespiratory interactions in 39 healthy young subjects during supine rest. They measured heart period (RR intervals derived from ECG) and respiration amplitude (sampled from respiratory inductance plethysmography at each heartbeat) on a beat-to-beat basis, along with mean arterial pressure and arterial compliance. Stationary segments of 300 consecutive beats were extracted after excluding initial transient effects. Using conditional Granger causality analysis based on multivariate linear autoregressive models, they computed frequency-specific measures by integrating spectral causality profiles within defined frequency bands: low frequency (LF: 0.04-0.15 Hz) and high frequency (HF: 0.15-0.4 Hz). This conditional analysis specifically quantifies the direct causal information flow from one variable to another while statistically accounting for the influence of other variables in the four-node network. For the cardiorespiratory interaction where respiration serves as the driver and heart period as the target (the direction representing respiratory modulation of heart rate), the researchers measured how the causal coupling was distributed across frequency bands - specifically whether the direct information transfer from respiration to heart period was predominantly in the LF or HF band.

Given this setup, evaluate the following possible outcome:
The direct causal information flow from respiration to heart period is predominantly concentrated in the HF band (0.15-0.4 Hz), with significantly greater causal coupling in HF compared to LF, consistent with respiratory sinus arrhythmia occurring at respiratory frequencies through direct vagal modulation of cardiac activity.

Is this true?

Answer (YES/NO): NO